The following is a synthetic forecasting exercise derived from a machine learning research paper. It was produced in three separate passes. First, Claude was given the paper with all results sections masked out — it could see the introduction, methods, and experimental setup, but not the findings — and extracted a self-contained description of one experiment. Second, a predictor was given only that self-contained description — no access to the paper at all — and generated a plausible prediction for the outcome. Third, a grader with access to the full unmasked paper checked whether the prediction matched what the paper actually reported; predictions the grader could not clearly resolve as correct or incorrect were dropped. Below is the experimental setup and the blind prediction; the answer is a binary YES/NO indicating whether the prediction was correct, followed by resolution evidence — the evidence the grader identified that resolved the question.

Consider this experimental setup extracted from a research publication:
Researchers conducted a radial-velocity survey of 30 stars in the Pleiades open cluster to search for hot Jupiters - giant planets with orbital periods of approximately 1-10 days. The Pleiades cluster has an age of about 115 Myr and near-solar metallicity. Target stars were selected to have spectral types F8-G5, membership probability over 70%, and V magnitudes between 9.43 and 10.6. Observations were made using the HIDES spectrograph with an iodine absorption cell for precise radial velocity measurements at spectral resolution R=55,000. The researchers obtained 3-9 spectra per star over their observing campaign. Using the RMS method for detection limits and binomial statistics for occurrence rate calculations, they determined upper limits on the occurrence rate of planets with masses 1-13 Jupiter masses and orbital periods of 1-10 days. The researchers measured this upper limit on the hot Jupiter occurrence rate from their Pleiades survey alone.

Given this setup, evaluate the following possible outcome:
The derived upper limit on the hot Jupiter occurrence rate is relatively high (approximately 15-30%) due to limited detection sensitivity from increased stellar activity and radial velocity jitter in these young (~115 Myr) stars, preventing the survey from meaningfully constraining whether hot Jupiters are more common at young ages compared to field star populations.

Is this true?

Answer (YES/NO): NO